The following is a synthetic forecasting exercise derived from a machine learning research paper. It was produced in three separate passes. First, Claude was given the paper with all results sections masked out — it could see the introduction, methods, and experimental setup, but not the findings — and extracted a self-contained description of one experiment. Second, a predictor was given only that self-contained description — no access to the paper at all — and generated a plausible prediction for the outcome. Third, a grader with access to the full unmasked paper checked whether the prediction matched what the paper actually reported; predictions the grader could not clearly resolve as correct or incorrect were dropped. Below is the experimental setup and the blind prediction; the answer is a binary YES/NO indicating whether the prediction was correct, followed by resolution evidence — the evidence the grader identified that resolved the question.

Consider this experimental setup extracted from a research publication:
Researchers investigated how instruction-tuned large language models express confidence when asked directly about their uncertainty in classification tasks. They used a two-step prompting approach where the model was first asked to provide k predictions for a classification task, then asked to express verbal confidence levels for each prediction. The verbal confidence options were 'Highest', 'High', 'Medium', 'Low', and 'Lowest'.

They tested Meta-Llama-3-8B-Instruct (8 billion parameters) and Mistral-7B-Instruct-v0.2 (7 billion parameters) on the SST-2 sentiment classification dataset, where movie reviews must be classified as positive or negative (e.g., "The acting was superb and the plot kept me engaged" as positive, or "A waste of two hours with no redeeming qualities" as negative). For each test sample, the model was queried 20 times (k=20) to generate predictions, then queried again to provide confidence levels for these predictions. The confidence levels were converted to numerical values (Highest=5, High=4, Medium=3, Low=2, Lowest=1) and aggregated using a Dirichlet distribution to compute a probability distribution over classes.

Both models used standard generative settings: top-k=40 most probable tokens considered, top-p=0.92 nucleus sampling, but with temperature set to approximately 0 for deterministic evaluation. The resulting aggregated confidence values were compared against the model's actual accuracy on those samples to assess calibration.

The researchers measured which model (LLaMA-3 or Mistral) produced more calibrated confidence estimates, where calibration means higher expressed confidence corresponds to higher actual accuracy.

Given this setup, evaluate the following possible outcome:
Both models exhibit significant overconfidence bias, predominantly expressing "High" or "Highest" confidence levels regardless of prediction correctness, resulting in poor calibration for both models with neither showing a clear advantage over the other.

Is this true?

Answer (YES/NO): NO